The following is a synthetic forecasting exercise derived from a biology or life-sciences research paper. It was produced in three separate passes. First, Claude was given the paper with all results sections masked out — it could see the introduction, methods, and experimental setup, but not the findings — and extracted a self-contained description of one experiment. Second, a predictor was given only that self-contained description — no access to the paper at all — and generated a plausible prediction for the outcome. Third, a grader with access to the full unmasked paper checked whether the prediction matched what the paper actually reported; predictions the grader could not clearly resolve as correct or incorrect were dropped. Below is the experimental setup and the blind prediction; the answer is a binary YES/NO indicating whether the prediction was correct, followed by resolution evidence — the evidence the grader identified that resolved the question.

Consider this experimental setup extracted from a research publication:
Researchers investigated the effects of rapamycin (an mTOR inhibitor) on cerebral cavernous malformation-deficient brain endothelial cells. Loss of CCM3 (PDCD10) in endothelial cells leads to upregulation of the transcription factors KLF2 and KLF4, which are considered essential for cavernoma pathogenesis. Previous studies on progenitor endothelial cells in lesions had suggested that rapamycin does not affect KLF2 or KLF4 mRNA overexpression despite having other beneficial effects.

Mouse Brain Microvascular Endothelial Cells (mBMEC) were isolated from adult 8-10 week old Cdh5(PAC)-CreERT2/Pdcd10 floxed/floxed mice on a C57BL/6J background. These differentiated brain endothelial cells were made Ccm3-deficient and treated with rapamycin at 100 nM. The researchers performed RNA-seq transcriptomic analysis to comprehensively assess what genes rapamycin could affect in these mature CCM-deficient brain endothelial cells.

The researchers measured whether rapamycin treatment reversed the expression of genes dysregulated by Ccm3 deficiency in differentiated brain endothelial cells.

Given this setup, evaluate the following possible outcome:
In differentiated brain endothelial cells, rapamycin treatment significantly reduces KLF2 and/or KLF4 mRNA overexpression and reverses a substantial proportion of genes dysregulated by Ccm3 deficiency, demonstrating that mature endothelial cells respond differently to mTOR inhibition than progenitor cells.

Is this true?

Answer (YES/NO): NO